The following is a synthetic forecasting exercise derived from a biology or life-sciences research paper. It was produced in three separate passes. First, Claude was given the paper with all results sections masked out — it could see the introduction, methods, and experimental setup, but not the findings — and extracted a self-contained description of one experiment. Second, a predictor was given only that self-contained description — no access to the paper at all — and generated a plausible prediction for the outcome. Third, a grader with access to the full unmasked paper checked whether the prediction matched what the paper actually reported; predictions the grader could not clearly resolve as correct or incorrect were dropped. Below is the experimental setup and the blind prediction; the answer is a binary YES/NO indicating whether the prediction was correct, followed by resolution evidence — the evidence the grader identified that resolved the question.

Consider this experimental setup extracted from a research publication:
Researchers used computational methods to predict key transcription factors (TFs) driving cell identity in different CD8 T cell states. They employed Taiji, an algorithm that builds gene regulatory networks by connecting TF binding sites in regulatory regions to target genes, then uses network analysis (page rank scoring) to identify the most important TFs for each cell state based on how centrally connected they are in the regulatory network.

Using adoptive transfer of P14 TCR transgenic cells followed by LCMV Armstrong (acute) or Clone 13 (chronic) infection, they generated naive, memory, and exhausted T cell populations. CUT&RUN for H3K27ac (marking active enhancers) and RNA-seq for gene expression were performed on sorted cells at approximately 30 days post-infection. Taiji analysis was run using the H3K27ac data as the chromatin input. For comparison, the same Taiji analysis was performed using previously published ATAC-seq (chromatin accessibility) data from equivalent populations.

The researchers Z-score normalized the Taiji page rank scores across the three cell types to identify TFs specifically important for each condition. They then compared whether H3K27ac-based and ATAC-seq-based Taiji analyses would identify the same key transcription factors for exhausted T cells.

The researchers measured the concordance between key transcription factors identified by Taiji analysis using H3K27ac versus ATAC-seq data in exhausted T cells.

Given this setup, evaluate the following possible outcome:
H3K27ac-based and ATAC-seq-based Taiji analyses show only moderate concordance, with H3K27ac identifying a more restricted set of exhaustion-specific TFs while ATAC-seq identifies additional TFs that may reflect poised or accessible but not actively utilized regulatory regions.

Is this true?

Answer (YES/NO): NO